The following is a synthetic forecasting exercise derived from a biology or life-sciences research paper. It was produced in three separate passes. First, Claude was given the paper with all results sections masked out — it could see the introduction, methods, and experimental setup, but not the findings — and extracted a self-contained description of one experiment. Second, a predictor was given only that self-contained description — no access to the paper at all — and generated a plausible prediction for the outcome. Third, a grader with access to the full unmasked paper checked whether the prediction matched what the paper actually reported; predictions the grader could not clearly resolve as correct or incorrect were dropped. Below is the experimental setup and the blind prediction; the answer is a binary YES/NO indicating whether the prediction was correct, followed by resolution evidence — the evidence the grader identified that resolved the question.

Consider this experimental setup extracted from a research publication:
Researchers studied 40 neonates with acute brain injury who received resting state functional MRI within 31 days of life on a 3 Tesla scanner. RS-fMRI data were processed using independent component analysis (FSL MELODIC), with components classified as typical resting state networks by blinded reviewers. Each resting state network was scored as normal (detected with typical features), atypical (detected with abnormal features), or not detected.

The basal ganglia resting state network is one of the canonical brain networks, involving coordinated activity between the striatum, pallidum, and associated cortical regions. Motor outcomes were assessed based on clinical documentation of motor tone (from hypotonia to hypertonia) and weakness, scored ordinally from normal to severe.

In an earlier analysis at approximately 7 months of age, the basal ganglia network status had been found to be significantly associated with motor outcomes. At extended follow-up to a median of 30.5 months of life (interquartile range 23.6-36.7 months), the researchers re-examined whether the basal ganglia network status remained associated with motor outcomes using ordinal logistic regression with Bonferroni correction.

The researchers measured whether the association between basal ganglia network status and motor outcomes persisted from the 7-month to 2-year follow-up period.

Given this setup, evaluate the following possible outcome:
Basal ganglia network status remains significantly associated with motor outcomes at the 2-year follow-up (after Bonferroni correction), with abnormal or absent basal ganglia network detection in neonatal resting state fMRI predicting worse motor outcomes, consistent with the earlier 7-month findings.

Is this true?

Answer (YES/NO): YES